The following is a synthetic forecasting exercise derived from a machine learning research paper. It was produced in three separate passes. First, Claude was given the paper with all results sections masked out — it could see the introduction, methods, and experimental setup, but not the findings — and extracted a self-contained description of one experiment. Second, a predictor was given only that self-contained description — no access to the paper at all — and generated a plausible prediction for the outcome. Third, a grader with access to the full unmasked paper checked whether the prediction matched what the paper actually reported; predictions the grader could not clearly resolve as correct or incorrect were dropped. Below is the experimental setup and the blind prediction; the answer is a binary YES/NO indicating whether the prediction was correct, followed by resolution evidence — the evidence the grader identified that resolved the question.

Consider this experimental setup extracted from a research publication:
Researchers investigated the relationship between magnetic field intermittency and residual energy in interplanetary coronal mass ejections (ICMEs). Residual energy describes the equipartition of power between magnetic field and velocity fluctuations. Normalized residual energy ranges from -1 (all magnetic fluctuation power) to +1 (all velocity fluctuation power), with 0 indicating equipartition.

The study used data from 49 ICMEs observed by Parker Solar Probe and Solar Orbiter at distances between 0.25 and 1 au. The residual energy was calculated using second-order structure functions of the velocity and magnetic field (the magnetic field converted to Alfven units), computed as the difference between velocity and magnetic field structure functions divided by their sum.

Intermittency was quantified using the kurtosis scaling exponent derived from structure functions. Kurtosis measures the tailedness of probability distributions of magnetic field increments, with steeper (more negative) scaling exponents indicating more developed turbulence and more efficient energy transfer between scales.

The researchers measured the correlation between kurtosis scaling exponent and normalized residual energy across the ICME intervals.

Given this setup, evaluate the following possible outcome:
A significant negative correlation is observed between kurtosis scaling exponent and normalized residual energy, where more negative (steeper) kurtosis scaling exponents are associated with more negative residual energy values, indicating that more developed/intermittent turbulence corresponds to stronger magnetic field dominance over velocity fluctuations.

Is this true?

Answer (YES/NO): NO